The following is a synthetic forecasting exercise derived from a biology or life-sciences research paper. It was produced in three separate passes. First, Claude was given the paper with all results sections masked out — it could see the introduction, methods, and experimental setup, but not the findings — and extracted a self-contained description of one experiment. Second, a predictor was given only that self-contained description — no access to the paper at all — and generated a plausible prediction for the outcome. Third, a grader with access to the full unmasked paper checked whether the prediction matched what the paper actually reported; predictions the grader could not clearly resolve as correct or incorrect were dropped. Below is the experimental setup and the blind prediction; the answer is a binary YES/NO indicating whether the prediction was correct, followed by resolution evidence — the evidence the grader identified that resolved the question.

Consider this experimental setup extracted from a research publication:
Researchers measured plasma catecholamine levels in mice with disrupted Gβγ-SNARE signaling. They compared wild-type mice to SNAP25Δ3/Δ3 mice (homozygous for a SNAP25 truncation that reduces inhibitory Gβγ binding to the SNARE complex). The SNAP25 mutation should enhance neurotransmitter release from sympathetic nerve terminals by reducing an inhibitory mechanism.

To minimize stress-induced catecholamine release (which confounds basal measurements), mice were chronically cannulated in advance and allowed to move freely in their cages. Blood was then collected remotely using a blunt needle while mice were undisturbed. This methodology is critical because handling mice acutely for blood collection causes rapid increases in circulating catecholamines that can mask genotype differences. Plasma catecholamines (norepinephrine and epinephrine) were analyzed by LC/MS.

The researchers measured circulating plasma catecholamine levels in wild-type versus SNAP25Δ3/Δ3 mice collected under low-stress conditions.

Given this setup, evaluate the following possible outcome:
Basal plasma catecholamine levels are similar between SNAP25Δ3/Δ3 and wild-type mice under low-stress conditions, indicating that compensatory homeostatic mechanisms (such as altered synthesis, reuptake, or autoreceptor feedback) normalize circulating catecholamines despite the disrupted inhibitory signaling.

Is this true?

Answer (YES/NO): YES